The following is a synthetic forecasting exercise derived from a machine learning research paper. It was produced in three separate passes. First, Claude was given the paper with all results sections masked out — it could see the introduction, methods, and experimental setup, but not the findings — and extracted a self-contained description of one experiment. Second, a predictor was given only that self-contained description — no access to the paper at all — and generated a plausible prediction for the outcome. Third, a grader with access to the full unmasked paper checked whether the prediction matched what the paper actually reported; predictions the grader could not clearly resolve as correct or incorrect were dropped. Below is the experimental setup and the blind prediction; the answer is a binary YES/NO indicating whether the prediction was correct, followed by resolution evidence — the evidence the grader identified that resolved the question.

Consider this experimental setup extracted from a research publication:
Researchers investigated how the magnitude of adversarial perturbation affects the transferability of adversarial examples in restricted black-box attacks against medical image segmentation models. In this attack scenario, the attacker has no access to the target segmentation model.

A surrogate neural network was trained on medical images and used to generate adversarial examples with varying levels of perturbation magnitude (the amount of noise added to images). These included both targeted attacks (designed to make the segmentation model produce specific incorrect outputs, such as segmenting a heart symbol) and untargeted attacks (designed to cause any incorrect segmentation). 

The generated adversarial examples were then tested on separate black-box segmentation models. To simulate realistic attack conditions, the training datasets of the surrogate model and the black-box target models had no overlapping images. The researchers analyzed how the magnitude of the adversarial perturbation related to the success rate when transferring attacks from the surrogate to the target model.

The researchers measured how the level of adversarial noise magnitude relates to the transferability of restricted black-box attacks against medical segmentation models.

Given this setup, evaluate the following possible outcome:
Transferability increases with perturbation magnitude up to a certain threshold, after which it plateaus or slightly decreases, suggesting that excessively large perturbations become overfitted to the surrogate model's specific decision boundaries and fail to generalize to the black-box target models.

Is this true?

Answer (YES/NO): NO